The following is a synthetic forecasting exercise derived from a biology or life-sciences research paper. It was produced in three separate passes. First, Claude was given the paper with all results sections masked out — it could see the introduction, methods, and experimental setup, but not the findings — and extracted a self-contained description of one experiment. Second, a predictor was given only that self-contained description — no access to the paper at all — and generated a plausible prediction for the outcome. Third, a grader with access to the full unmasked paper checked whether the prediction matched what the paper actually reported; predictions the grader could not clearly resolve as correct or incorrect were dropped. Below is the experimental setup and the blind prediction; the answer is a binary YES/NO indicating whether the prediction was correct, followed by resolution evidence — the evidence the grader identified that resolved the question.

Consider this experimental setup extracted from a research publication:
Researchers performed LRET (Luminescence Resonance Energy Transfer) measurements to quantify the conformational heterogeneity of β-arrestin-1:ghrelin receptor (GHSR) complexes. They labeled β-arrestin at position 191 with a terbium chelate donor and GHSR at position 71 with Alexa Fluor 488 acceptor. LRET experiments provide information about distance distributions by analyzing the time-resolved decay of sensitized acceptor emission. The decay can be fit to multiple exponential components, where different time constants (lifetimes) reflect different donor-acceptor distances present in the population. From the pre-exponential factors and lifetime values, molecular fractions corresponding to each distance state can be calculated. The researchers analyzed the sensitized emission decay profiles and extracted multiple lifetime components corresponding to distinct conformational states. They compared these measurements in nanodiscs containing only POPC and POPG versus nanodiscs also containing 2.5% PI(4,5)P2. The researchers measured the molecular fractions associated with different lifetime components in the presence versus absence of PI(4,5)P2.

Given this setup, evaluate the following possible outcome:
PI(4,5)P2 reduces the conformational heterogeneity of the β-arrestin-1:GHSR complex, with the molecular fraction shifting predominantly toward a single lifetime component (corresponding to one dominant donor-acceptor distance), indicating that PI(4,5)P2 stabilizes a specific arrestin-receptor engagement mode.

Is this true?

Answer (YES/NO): NO